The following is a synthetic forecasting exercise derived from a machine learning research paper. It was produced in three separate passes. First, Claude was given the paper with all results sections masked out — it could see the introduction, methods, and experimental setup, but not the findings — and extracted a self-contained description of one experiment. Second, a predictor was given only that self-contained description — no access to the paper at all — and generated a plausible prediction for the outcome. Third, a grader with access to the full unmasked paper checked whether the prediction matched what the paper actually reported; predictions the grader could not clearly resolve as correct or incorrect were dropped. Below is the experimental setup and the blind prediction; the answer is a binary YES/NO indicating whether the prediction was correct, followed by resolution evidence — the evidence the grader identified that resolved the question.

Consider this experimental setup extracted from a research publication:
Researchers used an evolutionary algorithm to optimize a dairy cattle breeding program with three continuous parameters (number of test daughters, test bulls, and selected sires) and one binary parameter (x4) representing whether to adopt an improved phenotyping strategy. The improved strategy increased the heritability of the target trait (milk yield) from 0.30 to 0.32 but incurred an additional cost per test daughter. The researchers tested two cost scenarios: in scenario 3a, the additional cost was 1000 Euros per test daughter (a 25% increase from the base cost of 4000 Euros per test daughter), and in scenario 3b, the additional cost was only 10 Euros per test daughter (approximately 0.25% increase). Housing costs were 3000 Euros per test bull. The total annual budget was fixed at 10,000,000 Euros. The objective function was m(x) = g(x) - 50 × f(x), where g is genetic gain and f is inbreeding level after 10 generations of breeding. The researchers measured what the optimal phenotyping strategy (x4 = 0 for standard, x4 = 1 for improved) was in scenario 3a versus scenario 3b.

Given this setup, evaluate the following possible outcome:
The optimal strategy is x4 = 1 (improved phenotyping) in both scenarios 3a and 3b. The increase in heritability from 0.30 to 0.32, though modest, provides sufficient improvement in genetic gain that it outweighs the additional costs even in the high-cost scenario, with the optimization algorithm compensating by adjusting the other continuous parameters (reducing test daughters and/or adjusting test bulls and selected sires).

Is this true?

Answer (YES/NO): NO